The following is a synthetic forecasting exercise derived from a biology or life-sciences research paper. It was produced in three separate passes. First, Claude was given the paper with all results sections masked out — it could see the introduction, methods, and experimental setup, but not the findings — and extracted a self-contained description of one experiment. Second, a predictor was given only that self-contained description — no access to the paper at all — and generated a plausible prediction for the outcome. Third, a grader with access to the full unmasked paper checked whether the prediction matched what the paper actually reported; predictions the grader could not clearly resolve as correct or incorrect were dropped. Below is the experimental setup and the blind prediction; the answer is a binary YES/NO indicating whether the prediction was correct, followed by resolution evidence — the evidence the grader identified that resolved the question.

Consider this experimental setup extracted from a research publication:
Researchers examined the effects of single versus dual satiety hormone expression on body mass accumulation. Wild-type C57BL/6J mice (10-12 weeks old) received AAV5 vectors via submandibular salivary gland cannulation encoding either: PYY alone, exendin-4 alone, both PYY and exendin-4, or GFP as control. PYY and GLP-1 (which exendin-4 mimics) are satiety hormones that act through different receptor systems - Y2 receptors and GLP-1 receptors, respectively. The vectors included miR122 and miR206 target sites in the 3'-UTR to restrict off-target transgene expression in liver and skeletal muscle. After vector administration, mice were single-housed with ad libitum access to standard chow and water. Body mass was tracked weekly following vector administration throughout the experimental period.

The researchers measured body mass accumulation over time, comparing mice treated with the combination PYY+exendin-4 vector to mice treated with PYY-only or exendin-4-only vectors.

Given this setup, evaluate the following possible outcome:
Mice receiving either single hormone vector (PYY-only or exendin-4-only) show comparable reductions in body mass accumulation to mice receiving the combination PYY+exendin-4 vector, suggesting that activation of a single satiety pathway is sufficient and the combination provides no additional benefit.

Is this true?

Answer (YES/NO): NO